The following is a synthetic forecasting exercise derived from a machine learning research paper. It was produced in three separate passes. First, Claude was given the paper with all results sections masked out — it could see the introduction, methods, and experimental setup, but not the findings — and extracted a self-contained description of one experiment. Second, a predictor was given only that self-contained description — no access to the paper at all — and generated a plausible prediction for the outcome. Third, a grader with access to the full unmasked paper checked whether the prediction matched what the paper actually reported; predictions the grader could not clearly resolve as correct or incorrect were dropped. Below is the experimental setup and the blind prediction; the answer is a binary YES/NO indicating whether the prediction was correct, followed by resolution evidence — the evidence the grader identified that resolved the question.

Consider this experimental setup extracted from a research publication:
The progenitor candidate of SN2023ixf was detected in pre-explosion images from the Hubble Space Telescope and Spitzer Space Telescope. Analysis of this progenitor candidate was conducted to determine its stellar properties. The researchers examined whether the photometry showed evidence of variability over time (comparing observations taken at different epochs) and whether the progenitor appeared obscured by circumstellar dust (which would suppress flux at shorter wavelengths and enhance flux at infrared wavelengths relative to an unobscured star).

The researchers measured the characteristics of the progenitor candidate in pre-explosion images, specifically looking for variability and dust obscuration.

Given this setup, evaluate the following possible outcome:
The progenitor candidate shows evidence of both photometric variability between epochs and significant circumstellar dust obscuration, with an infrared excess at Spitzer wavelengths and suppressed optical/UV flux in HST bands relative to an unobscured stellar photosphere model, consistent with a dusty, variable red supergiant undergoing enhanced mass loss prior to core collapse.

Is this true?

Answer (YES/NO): YES